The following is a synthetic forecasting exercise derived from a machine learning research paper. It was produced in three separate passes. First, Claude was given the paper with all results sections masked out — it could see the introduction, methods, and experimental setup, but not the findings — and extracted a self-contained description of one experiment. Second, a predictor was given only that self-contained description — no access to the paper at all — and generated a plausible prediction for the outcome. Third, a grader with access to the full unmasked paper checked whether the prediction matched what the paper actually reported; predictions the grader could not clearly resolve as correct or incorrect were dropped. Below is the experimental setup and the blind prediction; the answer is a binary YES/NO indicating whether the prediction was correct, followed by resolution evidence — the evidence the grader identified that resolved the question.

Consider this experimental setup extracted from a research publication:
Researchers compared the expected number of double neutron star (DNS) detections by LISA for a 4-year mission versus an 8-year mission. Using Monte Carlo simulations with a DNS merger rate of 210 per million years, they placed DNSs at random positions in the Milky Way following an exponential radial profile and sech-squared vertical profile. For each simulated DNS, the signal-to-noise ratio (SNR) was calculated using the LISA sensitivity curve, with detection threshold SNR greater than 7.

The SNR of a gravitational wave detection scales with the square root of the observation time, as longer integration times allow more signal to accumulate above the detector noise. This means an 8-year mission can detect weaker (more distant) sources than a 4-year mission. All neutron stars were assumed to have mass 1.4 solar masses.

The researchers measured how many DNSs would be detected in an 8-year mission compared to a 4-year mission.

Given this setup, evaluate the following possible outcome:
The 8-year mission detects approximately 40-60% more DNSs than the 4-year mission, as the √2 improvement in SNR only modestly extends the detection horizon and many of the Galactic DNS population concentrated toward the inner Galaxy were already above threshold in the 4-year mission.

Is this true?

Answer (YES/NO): NO